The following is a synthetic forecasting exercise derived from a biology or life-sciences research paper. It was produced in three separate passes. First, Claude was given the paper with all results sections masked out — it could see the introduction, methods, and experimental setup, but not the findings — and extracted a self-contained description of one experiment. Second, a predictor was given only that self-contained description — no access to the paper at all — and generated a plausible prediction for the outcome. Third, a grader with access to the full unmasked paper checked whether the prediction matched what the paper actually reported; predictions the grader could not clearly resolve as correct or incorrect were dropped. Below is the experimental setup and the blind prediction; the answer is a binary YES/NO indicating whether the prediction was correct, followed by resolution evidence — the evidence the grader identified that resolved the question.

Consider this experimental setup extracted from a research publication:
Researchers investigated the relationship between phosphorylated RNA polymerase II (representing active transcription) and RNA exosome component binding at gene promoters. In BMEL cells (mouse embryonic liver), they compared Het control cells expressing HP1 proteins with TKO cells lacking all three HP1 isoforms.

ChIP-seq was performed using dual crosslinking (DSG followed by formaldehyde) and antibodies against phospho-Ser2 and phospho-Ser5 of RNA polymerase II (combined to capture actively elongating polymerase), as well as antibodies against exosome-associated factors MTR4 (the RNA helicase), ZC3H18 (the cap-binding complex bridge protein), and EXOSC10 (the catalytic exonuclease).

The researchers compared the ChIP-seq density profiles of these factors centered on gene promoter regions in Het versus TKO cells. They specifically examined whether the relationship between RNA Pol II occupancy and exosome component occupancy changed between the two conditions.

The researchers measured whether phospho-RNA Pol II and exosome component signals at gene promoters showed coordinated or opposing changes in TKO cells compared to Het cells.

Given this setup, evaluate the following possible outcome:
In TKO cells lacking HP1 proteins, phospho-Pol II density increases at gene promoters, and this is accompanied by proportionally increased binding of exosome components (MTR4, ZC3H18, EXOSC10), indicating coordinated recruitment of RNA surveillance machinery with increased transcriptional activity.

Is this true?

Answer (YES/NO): NO